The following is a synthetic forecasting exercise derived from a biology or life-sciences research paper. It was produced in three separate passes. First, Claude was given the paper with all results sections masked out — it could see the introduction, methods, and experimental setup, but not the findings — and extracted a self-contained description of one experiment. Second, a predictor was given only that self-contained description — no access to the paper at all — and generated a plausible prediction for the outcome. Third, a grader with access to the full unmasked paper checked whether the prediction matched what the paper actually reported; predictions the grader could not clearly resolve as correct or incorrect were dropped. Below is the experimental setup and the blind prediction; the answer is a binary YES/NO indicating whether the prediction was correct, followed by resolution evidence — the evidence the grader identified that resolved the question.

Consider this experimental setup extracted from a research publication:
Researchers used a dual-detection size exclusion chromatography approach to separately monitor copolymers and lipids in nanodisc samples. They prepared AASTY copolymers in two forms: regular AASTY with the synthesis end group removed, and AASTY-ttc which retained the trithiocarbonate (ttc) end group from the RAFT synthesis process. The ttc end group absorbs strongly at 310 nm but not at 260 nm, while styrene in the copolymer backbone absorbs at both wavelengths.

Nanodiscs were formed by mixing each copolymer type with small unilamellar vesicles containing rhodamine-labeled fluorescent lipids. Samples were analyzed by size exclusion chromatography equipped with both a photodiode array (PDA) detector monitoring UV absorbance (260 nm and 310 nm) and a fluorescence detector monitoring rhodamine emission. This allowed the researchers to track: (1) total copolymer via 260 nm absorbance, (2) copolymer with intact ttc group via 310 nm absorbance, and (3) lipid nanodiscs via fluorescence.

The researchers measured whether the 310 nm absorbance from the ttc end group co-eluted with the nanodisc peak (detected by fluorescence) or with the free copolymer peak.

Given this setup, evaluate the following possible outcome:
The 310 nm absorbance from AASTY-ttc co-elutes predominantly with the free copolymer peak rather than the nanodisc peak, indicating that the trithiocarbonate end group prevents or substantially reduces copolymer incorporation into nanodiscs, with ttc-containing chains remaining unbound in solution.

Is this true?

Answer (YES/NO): NO